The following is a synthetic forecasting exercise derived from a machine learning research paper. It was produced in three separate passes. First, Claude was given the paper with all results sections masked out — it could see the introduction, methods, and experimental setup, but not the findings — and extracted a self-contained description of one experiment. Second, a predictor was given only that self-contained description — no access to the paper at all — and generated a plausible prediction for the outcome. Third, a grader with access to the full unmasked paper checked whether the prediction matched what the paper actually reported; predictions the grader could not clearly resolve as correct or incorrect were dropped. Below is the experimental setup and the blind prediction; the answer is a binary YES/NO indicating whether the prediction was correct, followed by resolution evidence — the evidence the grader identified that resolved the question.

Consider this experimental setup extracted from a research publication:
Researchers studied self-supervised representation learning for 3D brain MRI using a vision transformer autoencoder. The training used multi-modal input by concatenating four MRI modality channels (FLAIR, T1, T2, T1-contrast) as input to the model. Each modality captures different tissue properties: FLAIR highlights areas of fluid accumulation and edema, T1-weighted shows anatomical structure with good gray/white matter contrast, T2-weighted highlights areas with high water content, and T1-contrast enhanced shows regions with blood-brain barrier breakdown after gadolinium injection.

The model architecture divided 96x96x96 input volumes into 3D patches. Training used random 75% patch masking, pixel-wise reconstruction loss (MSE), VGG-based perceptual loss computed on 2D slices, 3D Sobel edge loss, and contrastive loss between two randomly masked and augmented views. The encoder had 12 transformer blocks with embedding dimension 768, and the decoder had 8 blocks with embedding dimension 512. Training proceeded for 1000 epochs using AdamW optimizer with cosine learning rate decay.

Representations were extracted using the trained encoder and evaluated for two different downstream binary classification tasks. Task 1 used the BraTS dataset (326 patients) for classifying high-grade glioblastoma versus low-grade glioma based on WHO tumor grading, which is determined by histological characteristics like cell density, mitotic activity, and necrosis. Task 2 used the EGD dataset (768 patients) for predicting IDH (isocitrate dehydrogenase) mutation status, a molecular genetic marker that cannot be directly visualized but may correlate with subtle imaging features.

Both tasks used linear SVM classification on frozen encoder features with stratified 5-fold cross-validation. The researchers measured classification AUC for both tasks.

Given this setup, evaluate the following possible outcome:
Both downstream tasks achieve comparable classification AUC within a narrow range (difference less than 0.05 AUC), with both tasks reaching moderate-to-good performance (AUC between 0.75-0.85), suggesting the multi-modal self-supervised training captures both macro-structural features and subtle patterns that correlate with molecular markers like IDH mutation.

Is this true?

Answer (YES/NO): NO